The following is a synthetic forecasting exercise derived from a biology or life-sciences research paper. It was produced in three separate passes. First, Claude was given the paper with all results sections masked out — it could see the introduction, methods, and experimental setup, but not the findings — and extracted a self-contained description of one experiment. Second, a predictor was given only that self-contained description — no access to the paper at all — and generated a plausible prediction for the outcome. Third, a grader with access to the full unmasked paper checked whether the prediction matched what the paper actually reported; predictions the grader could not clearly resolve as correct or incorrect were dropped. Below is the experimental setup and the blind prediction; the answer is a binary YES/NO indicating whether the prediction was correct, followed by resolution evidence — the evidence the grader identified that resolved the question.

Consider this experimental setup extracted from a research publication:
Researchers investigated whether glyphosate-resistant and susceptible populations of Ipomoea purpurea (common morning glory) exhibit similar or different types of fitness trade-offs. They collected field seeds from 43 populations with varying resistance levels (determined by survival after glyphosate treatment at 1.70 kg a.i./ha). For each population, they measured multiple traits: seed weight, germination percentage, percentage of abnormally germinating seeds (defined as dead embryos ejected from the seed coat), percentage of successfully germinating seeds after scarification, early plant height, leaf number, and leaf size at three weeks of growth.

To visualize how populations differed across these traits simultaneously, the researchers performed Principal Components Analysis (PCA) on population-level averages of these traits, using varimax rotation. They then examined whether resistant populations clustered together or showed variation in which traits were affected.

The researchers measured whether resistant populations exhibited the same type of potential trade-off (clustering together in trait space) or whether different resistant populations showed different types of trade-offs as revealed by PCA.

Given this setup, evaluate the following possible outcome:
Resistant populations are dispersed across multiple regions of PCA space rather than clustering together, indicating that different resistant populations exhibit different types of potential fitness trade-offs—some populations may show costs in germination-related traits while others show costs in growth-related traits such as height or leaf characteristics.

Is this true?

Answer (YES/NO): YES